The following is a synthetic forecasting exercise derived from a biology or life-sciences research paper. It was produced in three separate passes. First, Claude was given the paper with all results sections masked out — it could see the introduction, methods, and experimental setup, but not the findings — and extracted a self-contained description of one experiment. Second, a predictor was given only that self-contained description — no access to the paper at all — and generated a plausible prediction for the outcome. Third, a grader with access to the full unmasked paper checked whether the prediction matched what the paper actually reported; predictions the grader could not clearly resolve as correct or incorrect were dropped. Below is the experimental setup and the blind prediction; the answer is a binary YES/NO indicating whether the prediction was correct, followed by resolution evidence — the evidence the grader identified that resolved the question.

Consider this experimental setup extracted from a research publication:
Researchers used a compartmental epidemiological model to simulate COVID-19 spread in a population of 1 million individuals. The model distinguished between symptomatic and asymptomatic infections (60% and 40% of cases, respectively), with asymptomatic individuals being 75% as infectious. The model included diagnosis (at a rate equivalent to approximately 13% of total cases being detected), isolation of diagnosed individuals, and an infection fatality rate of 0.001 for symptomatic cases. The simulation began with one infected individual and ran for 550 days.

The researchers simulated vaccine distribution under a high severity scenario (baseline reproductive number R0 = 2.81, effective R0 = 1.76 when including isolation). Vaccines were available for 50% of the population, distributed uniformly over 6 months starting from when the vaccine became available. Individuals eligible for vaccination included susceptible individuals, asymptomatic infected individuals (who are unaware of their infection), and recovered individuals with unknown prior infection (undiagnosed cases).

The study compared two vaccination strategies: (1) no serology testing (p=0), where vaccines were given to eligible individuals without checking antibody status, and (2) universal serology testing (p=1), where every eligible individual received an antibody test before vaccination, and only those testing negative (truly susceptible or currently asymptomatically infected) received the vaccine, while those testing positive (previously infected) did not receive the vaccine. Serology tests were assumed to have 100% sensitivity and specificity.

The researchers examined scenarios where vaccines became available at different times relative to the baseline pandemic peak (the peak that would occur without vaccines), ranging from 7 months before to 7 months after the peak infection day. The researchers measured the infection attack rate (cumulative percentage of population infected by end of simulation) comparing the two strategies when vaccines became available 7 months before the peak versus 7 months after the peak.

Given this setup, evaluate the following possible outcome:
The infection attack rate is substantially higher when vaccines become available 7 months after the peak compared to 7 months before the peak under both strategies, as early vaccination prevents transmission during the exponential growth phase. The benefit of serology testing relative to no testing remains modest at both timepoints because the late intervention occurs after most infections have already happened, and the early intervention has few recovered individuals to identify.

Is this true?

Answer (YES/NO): YES